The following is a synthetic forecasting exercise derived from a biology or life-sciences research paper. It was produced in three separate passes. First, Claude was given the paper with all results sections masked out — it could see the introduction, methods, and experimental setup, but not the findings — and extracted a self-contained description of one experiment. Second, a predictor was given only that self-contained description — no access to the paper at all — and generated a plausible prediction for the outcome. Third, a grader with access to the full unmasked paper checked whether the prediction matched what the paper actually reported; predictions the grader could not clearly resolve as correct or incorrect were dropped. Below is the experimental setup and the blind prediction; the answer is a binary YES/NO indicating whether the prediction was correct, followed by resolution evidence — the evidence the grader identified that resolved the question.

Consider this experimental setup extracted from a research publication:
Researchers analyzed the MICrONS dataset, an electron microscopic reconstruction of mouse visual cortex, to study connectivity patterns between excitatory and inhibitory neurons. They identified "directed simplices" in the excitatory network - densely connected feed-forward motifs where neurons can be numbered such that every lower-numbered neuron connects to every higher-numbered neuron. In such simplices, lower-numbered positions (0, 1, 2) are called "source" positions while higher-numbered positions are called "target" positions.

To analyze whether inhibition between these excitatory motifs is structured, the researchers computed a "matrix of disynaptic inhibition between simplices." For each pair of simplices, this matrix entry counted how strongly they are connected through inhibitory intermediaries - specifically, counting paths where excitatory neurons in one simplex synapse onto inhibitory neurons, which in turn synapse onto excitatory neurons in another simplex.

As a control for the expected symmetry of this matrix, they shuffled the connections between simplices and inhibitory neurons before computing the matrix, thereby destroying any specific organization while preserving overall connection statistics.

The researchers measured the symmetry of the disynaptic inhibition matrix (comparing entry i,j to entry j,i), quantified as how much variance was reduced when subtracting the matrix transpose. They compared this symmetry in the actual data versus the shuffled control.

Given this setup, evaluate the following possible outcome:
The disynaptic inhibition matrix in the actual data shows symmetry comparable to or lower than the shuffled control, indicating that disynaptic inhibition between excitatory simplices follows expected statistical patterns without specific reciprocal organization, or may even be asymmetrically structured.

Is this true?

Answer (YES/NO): NO